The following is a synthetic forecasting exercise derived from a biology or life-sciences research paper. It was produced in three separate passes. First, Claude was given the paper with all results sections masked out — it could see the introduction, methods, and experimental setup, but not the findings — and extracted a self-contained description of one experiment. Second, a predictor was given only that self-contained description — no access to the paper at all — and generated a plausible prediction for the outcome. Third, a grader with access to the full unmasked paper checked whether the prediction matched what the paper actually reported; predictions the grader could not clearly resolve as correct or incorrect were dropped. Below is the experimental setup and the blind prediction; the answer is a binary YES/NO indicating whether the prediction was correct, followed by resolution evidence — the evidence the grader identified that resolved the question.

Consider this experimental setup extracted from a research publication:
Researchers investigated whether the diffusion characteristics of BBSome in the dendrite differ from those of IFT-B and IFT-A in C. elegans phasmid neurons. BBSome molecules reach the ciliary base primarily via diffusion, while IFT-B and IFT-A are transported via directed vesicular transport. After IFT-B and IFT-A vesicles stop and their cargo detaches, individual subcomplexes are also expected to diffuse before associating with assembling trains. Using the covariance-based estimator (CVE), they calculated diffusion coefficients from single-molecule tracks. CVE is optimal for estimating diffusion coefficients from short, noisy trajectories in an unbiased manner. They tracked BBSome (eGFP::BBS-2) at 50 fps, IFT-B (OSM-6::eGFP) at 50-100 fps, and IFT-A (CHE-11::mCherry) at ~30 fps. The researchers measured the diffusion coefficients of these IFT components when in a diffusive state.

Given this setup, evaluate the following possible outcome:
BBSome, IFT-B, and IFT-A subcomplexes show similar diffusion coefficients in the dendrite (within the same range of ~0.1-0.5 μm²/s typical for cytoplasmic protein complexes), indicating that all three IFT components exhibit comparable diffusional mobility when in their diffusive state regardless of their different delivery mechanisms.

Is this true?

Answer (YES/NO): NO